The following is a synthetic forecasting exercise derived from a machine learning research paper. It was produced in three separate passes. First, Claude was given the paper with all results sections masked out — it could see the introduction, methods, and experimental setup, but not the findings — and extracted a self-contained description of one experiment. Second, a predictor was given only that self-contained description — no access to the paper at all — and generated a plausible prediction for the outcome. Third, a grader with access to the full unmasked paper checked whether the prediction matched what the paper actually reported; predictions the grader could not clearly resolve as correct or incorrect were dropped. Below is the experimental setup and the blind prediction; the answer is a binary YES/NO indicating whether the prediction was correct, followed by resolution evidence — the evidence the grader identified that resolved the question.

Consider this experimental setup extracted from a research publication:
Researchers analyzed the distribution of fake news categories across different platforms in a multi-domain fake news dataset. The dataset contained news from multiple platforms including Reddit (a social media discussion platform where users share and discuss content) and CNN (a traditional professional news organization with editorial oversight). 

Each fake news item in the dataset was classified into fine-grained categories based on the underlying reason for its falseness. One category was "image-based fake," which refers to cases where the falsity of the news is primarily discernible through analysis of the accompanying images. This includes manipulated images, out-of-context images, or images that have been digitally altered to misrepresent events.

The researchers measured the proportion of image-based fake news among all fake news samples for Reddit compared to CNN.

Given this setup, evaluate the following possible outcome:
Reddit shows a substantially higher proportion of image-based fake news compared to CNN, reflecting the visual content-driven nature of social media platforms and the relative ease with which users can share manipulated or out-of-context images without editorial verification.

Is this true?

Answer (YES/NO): YES